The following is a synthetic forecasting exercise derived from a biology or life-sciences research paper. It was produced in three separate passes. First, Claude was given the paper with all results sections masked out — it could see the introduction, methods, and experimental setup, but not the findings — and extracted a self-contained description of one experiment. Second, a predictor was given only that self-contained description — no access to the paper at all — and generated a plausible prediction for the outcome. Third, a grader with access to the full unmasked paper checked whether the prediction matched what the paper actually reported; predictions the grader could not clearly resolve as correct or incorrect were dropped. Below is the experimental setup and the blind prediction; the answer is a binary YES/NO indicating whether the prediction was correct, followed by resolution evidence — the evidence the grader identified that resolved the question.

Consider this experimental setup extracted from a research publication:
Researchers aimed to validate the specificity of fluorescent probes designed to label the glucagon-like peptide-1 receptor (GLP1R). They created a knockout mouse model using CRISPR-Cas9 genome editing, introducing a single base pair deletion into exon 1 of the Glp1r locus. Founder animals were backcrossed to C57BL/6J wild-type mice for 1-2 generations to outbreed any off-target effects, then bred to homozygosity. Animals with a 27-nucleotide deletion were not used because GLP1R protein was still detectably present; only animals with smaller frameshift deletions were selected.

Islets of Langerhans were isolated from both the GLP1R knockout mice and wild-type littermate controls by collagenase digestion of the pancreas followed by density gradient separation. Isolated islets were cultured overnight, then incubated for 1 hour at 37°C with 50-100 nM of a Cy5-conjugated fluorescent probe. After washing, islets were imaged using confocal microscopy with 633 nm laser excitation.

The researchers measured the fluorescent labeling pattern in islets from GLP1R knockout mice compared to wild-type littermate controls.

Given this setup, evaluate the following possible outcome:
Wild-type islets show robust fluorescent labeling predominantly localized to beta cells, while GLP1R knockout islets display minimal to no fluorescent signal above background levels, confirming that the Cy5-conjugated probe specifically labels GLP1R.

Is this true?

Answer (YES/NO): YES